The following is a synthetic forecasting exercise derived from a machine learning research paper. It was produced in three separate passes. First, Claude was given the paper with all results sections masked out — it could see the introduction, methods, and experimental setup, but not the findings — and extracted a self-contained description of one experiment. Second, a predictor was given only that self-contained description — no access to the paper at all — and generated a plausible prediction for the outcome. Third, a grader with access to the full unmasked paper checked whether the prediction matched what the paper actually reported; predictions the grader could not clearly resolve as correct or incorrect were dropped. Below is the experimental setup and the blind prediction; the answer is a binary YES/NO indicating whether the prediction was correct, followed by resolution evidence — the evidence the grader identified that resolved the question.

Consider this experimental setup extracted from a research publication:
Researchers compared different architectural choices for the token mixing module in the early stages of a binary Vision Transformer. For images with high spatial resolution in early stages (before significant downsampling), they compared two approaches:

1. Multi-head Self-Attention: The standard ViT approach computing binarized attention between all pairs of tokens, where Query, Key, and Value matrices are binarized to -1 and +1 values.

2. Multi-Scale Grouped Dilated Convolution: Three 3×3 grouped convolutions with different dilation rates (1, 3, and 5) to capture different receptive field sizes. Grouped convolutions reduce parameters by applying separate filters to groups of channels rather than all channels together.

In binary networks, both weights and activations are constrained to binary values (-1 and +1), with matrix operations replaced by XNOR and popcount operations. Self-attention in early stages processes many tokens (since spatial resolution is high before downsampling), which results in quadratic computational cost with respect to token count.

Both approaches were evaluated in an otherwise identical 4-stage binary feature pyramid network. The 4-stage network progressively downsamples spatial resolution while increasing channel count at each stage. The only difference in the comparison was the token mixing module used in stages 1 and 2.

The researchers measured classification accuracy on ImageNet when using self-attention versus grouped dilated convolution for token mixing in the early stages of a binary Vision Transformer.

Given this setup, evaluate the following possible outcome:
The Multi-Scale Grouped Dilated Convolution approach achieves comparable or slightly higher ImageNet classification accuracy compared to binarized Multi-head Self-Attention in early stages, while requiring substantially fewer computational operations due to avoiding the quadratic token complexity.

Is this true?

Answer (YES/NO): YES